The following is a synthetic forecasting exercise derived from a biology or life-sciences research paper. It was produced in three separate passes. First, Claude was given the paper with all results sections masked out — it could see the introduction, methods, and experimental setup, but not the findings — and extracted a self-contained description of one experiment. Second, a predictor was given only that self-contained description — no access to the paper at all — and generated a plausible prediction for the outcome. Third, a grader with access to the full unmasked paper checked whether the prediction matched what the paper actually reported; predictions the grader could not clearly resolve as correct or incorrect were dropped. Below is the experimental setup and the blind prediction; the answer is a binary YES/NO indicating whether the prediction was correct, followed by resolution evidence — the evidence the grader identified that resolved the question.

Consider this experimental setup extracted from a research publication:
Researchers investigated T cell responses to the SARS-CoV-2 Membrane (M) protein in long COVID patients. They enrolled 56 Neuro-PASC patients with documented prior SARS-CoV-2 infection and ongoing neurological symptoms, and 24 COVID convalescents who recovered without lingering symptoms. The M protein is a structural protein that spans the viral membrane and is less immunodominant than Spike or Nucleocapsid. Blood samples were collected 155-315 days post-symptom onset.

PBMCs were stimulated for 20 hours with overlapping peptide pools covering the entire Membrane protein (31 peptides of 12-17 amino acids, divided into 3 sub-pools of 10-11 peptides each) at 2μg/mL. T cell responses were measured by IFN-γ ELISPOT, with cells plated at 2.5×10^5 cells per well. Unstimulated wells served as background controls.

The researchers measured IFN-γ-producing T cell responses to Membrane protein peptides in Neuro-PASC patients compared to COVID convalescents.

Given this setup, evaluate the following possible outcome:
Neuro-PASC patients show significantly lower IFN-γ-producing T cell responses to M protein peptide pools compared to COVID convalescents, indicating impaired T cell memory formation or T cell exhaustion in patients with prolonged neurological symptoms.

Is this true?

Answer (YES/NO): NO